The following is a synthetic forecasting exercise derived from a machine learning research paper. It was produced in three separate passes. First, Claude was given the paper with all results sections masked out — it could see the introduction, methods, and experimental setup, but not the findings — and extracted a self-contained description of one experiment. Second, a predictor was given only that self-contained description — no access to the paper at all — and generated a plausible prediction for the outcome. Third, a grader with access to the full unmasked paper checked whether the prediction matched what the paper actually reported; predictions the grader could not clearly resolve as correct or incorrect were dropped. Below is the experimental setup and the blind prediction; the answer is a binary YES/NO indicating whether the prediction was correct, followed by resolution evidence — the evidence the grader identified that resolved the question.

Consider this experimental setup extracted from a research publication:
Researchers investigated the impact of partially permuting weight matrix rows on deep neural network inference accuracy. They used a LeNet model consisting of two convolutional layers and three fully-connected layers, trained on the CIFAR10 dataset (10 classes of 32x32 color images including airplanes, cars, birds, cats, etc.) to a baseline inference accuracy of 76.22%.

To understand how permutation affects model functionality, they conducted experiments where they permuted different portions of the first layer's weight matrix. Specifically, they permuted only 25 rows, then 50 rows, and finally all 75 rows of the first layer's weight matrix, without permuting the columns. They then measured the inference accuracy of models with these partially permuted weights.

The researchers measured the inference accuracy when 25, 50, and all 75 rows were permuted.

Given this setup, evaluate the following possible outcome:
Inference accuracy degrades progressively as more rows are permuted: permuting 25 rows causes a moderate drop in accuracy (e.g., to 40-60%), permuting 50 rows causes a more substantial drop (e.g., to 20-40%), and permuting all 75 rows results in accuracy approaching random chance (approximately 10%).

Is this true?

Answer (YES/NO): NO